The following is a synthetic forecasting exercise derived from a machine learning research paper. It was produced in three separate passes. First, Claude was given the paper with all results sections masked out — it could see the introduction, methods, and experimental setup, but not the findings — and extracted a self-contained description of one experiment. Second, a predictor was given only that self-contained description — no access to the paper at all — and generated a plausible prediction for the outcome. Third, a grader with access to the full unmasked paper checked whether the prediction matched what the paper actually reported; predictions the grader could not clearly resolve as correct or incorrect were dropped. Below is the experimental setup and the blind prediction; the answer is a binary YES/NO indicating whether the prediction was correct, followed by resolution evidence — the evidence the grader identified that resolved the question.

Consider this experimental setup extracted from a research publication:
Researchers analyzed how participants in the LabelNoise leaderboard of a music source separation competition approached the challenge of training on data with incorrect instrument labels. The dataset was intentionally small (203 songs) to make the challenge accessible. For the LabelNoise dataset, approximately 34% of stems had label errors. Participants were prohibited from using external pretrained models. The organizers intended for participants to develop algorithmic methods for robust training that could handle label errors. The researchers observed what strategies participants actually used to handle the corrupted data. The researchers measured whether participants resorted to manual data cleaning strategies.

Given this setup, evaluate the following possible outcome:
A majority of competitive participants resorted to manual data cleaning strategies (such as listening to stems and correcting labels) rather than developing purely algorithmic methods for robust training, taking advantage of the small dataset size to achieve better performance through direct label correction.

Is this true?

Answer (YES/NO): NO